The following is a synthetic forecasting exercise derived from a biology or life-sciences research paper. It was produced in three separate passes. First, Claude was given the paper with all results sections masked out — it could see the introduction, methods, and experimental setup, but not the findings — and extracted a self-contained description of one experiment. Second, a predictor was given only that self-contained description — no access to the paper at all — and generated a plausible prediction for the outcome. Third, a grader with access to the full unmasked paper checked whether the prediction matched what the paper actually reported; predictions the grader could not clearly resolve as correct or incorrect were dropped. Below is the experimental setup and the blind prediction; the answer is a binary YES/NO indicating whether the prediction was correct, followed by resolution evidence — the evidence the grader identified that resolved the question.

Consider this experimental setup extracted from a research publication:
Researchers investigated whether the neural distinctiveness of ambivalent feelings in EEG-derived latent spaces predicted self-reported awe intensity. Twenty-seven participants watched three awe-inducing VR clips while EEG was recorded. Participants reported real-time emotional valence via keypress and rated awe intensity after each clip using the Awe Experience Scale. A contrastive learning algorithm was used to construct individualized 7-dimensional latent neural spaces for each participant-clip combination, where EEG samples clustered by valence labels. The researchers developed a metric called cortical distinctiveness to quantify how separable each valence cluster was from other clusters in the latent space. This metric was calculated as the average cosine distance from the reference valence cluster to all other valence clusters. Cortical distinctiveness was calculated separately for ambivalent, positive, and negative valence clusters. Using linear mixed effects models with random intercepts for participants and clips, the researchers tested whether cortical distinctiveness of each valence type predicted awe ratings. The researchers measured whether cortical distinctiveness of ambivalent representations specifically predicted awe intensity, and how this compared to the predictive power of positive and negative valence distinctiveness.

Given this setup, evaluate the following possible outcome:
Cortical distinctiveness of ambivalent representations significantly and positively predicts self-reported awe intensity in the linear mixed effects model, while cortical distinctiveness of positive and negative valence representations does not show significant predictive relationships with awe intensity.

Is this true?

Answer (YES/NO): YES